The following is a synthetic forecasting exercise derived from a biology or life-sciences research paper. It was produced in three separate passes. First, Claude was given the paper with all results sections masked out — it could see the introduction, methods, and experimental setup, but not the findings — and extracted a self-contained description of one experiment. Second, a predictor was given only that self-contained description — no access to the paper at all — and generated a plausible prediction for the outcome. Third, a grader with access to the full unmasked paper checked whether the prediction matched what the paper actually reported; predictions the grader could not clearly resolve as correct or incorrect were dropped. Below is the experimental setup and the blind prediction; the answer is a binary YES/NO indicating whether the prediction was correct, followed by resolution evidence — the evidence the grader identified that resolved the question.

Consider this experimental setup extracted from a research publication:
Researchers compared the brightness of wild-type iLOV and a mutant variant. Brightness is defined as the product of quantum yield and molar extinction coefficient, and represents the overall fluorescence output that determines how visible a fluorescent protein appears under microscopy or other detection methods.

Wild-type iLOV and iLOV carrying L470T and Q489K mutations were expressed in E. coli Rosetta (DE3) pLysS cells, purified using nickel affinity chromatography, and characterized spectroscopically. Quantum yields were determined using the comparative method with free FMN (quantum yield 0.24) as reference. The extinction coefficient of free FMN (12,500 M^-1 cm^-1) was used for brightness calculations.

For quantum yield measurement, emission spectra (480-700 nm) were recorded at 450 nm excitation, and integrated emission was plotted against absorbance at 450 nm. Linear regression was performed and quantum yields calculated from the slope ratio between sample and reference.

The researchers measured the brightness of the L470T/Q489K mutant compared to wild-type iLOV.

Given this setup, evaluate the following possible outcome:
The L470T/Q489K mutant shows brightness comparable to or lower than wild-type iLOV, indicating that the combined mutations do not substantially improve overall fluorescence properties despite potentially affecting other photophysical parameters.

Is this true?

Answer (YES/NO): NO